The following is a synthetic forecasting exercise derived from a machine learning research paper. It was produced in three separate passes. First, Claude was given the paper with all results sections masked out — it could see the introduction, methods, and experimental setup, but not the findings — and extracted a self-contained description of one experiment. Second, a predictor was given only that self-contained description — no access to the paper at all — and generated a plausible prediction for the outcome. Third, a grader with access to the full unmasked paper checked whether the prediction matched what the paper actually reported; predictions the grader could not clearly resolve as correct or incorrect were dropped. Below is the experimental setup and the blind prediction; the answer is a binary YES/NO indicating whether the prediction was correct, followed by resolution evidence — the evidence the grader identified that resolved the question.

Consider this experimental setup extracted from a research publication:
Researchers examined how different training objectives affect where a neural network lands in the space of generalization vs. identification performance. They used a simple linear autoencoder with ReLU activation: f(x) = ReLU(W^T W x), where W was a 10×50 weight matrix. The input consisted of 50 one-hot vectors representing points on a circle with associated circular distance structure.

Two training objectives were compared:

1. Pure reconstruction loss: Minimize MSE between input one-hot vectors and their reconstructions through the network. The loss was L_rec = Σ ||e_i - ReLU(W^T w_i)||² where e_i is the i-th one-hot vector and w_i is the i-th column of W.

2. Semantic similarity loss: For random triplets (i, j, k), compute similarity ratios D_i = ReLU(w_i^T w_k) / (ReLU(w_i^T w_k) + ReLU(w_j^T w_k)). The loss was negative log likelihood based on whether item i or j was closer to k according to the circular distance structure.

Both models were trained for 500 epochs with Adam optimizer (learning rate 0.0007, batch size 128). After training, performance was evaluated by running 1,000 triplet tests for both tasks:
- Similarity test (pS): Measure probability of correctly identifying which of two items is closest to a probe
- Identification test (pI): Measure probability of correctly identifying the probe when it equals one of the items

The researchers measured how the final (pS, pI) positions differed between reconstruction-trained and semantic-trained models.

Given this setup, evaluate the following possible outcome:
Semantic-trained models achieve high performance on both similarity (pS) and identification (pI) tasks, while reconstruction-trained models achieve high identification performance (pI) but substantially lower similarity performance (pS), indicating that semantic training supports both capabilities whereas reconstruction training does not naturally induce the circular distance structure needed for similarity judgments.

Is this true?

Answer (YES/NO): YES